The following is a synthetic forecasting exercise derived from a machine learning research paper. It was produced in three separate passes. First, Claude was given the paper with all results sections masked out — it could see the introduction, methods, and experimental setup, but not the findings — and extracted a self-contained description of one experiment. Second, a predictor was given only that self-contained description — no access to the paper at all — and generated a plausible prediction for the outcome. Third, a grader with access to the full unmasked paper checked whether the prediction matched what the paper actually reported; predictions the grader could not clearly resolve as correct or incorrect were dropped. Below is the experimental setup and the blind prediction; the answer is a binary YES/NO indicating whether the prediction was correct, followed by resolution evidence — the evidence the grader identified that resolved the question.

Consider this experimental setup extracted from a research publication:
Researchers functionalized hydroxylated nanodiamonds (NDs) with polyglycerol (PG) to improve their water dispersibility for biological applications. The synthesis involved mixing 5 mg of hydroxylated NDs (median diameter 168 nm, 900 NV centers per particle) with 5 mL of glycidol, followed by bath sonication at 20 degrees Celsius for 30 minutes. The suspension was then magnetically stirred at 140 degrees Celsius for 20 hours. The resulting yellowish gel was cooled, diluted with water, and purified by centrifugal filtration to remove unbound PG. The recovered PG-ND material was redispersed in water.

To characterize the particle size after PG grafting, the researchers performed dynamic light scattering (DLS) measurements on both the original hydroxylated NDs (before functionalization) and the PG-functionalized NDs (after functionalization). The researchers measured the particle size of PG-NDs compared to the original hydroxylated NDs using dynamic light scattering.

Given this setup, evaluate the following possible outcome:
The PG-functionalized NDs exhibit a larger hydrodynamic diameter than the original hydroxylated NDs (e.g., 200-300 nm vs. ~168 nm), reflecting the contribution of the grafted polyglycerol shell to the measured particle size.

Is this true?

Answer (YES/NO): YES